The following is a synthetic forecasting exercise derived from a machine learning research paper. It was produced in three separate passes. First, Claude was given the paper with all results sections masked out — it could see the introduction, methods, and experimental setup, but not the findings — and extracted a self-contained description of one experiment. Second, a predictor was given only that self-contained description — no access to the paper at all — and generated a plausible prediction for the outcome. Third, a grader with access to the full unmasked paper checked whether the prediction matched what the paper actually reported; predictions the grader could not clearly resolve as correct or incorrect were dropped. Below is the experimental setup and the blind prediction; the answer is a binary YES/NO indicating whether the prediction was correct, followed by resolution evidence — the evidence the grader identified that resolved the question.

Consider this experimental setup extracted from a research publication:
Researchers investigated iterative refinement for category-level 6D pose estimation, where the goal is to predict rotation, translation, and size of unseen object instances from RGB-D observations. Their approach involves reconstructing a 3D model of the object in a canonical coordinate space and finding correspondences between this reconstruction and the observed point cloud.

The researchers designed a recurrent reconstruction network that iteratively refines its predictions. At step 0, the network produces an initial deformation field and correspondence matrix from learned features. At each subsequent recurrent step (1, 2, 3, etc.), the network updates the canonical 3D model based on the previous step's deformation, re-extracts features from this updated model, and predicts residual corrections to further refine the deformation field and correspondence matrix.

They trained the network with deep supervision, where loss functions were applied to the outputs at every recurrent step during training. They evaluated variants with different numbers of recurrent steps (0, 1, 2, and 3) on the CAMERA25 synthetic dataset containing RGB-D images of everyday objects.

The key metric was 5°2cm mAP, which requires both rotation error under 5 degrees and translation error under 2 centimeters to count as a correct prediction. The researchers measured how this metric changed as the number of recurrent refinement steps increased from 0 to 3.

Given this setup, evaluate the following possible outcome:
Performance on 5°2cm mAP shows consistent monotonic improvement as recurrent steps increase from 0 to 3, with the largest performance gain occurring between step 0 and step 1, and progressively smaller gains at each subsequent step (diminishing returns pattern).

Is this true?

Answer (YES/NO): NO